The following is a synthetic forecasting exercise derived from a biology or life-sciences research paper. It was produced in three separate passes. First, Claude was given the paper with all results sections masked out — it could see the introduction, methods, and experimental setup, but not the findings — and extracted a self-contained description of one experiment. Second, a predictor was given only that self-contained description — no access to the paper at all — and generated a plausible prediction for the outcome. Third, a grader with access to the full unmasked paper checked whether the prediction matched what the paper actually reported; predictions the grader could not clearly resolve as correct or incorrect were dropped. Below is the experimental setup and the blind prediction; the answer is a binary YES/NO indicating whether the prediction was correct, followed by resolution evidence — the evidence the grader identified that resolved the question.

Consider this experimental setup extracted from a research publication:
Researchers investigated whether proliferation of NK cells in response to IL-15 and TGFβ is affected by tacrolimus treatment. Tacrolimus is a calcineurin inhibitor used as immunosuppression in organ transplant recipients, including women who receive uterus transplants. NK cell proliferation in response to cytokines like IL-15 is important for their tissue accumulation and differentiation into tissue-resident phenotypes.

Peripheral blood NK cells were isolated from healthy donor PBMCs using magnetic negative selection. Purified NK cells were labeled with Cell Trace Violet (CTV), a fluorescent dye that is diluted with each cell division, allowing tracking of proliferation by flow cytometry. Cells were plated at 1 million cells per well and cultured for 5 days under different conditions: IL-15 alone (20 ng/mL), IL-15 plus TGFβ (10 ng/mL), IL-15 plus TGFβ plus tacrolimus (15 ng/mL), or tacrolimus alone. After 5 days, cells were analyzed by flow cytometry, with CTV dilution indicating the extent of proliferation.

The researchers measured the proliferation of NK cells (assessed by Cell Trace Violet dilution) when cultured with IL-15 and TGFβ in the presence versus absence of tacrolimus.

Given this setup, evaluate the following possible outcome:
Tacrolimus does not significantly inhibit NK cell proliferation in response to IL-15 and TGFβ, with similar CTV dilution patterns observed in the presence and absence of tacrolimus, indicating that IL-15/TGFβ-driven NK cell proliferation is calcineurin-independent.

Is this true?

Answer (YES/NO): NO